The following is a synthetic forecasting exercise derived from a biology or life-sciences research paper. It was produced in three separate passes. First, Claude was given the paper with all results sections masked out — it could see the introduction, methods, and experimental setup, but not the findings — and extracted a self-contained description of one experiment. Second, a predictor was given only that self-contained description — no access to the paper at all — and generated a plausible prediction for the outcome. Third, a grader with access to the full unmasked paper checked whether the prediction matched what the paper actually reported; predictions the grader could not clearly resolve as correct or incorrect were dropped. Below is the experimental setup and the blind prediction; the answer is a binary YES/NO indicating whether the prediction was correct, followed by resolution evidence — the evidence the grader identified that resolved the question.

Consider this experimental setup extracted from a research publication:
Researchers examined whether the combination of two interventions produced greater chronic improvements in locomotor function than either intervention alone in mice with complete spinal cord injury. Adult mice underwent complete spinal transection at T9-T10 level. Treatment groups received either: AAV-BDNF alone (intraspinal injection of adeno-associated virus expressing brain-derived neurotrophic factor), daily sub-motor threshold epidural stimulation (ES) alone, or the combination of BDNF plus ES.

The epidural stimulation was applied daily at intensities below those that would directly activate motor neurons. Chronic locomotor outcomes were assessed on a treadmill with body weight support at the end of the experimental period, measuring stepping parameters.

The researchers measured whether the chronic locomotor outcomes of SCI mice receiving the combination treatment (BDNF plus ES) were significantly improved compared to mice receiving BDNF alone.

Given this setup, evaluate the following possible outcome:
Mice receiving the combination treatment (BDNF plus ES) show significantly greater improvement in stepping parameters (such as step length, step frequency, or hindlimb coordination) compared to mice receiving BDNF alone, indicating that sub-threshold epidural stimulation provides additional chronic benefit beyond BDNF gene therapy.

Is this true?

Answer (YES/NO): NO